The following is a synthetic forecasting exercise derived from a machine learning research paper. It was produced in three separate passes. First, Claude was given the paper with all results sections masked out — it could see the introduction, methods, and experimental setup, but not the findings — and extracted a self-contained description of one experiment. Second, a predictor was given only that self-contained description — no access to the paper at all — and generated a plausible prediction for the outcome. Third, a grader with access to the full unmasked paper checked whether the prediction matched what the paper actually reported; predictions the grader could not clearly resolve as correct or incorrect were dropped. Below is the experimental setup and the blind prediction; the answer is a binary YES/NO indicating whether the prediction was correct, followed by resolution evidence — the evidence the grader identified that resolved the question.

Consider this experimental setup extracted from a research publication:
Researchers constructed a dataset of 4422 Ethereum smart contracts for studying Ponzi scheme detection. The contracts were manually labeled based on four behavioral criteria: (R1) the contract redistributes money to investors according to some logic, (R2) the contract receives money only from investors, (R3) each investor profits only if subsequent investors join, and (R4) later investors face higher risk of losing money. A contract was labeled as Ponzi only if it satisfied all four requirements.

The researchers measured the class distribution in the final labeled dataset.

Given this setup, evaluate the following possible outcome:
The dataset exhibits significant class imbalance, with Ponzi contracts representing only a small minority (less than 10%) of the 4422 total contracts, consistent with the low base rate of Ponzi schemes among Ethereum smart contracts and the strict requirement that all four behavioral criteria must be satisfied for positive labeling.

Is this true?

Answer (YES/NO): NO